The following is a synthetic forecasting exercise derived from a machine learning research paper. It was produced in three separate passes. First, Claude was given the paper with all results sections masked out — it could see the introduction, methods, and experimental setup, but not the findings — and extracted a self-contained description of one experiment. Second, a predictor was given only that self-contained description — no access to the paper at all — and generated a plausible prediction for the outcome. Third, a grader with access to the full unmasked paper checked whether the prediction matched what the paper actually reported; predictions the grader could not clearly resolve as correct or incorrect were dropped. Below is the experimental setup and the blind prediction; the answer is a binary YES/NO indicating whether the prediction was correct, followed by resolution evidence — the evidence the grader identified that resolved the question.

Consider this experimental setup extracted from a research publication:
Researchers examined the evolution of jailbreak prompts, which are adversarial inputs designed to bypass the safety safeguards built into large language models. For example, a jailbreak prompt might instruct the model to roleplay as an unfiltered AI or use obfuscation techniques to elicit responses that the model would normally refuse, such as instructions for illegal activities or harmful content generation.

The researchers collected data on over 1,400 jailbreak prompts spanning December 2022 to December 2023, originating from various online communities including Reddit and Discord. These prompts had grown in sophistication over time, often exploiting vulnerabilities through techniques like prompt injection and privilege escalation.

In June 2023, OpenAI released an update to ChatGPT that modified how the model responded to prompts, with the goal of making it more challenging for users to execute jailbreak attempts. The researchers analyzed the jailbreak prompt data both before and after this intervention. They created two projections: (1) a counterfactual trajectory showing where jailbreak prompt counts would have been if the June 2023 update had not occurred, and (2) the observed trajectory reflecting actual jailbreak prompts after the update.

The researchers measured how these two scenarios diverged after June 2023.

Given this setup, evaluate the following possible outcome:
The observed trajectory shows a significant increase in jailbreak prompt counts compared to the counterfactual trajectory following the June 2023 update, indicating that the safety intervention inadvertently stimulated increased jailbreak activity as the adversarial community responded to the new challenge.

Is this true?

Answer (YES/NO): NO